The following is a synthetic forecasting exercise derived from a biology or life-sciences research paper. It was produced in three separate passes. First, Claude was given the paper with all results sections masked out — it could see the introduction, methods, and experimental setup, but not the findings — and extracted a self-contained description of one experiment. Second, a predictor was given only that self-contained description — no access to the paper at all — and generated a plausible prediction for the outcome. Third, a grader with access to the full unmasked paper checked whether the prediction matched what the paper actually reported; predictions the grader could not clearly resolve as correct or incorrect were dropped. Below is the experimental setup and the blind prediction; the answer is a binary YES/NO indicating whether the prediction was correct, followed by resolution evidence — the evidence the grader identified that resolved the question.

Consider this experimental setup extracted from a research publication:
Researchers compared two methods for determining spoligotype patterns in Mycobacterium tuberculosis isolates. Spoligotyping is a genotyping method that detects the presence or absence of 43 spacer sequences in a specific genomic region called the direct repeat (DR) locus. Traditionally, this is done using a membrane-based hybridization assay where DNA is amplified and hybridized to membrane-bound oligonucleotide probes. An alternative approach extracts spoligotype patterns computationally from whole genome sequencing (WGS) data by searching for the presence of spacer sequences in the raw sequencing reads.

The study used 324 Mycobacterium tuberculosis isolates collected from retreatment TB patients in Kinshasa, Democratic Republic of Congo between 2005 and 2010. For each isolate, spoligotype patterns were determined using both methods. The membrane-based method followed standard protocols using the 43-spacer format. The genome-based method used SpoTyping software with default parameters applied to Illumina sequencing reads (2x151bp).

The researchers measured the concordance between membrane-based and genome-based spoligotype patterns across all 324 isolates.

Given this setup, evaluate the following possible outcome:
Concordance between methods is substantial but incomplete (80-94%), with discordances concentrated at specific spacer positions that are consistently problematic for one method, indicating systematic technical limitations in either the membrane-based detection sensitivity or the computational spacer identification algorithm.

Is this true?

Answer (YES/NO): NO